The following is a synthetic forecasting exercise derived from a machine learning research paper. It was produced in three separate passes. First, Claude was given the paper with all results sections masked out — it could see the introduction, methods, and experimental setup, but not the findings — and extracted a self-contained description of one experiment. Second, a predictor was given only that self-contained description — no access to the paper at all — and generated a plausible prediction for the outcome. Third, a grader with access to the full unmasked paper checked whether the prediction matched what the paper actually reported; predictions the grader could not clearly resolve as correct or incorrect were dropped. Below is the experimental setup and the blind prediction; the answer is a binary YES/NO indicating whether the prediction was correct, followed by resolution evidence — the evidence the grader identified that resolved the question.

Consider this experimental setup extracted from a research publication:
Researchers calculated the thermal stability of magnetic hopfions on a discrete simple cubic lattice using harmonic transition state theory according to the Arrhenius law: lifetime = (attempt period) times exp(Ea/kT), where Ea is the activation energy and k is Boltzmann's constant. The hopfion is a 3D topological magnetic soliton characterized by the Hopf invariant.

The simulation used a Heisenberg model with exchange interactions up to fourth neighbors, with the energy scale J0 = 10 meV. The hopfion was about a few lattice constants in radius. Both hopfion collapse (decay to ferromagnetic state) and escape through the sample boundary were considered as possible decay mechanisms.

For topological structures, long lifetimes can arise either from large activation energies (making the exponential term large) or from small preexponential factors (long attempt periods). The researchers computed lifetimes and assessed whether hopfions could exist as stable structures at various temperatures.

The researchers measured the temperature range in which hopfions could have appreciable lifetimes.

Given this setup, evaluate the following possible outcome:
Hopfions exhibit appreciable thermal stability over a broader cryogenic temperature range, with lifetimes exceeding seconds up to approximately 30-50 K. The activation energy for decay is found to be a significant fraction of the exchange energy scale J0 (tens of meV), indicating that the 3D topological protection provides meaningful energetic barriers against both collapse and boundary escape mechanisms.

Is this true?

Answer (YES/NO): NO